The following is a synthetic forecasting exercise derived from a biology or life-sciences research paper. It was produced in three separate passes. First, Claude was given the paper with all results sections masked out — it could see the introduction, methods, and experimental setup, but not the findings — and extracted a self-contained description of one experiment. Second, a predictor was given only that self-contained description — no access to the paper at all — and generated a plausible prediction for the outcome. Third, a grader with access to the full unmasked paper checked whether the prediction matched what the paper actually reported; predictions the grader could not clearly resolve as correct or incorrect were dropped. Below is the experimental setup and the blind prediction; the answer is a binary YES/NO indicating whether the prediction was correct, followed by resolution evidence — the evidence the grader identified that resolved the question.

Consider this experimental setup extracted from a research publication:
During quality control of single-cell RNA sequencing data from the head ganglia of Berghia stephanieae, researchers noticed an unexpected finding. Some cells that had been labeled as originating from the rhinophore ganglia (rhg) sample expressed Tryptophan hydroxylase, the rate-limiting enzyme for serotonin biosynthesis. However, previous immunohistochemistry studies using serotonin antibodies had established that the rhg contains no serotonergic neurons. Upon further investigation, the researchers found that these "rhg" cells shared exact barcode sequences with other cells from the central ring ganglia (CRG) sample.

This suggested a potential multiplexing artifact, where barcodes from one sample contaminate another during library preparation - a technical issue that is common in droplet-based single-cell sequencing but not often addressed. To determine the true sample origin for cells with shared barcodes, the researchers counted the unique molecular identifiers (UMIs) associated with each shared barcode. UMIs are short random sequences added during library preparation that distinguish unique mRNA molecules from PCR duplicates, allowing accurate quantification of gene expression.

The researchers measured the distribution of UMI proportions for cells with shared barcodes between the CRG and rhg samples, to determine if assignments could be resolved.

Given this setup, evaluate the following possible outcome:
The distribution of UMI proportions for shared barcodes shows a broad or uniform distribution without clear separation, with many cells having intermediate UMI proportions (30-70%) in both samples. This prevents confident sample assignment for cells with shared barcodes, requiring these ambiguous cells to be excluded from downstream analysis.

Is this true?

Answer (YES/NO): NO